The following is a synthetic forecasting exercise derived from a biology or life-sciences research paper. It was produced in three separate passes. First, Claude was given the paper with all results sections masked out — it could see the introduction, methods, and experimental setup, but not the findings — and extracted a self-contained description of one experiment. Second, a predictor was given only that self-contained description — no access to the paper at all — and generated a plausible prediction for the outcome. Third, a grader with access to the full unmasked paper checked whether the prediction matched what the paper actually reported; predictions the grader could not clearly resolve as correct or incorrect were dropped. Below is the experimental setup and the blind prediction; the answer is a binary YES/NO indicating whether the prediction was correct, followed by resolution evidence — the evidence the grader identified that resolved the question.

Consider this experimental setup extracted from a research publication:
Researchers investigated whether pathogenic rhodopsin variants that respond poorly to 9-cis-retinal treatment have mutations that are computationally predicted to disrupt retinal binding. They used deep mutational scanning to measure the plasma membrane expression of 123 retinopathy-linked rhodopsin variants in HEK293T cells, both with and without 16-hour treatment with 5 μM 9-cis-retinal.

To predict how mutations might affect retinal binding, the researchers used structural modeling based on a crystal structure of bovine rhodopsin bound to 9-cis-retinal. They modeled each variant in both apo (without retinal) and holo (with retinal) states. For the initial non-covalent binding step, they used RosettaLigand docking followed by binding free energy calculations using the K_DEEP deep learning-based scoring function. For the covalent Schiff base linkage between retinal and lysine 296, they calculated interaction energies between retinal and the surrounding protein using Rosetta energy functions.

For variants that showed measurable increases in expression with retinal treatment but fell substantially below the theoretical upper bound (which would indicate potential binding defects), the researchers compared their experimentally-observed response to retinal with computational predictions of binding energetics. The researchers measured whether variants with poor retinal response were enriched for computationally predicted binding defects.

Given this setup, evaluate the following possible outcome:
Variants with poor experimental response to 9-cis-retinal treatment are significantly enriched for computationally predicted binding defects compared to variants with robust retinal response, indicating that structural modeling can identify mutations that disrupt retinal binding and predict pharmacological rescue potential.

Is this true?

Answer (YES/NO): YES